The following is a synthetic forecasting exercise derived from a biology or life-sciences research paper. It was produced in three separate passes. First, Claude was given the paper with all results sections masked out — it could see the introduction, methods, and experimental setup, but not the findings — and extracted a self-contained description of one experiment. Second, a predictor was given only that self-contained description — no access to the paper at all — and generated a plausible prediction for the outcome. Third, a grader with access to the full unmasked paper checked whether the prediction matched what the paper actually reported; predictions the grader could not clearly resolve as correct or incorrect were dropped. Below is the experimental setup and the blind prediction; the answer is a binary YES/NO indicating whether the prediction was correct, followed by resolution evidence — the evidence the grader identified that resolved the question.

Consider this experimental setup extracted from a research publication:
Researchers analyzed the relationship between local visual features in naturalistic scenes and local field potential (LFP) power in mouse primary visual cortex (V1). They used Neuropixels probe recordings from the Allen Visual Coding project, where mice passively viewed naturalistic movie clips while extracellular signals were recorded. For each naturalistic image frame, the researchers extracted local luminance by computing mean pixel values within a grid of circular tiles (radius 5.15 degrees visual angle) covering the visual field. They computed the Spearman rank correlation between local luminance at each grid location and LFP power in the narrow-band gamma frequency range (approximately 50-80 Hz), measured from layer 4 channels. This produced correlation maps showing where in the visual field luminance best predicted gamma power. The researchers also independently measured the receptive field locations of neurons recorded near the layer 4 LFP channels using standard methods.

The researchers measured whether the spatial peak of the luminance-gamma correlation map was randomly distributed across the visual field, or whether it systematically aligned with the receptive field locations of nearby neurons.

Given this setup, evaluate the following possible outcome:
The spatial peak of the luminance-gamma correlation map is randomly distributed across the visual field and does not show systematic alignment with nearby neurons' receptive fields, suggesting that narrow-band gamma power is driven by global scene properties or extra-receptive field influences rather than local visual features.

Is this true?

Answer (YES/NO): NO